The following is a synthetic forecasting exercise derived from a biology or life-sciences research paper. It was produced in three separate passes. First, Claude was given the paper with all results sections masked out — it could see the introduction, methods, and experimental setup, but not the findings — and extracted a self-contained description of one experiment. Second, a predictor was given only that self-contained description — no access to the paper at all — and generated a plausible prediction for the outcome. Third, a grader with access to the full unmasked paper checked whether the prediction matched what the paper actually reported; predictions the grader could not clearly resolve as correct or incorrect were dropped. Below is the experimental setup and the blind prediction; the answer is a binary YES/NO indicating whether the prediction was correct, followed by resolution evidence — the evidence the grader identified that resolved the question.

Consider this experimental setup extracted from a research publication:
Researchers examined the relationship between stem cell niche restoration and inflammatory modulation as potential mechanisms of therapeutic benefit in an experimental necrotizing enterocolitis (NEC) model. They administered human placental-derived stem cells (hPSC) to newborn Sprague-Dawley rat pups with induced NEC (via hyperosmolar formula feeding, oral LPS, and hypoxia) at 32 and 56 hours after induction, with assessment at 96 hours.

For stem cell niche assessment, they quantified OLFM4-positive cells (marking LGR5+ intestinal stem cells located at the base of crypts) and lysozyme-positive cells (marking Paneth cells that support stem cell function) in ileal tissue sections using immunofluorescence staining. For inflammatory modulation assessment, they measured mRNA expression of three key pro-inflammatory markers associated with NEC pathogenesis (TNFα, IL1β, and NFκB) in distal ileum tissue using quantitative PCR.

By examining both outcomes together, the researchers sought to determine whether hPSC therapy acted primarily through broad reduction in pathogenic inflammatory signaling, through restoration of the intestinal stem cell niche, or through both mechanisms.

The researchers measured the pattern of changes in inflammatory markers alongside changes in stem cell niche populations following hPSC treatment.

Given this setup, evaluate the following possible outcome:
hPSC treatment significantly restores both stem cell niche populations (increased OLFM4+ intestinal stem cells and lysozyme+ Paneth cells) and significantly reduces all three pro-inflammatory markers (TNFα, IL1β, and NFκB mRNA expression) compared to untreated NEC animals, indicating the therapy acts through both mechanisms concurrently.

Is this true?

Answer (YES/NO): NO